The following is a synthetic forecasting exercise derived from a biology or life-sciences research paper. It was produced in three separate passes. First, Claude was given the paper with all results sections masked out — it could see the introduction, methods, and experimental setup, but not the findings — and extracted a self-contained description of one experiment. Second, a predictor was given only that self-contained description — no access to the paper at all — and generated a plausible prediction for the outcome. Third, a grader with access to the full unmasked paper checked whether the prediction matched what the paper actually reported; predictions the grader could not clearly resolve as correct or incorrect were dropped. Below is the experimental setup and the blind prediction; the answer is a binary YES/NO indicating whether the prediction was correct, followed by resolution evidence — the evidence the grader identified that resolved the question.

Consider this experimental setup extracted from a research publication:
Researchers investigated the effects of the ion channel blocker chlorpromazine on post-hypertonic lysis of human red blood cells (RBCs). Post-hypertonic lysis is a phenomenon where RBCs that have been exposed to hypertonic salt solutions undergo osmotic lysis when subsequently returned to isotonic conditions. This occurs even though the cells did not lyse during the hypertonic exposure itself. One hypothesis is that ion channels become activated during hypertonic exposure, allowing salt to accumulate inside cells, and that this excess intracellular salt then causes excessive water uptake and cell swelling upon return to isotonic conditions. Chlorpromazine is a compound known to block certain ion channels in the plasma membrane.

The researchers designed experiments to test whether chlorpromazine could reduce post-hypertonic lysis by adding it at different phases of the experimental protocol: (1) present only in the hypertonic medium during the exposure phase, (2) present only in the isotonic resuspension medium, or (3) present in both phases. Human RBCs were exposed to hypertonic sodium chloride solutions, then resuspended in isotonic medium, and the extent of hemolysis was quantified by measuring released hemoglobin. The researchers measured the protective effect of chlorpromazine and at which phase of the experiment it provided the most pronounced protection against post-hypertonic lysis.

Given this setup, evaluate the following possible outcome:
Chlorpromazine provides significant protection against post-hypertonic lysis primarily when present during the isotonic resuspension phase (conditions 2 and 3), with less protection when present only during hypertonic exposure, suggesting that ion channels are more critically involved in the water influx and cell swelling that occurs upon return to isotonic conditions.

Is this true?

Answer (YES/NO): YES